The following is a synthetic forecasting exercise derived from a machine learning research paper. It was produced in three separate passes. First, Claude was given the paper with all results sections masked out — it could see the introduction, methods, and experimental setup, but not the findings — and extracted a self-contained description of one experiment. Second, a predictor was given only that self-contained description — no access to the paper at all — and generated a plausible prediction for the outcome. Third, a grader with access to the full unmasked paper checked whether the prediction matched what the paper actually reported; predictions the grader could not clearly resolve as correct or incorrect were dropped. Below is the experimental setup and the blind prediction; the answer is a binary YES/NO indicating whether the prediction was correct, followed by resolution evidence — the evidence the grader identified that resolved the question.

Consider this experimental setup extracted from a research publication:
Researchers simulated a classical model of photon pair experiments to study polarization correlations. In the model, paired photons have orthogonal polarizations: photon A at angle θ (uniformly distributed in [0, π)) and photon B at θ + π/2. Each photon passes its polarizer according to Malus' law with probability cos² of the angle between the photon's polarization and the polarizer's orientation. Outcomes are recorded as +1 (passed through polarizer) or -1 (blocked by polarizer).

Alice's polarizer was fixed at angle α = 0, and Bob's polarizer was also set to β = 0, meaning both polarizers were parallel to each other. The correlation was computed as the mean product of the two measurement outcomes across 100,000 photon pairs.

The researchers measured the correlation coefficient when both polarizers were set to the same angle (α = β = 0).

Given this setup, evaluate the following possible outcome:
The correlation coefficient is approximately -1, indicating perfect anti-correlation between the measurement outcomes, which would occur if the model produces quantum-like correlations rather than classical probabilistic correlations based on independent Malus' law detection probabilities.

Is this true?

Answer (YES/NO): NO